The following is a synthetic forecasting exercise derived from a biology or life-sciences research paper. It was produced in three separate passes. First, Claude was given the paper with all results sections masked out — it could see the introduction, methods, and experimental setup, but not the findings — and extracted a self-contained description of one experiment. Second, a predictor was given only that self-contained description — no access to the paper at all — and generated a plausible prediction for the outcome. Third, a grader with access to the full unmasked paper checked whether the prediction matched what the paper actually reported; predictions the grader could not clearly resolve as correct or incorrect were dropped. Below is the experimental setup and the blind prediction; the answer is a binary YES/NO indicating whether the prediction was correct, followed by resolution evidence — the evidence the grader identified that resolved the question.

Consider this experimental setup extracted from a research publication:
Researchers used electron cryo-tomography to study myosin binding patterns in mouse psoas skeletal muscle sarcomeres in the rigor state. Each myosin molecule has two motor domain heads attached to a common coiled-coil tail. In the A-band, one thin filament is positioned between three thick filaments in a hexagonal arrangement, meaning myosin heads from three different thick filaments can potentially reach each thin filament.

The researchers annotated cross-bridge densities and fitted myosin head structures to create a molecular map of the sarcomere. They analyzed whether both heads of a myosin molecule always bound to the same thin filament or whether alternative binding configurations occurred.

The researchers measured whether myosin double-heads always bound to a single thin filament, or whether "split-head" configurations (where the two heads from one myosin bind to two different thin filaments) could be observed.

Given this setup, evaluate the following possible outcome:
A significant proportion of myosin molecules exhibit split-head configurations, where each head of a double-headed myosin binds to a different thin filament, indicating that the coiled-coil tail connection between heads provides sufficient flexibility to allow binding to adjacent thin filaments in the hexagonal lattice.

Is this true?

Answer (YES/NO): NO